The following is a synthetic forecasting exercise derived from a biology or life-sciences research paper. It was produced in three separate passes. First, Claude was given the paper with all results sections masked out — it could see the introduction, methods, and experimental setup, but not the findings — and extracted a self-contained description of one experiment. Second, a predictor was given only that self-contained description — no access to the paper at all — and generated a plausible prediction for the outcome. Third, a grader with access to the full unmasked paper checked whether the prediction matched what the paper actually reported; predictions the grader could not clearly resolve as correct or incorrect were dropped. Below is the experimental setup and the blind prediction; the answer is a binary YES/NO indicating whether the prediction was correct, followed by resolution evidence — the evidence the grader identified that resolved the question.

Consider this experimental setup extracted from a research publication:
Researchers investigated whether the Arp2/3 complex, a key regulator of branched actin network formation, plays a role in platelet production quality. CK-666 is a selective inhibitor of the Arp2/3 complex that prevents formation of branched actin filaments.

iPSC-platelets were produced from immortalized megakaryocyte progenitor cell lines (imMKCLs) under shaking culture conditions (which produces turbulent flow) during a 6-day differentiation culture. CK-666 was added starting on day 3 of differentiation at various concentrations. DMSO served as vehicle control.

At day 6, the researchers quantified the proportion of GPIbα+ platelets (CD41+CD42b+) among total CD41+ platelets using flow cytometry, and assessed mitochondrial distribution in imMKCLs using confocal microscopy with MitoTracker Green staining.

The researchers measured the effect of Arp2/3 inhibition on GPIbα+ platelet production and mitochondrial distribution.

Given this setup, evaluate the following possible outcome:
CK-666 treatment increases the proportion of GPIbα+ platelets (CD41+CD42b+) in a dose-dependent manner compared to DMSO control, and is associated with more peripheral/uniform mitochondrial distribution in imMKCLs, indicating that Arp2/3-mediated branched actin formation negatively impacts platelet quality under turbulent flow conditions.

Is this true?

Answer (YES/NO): NO